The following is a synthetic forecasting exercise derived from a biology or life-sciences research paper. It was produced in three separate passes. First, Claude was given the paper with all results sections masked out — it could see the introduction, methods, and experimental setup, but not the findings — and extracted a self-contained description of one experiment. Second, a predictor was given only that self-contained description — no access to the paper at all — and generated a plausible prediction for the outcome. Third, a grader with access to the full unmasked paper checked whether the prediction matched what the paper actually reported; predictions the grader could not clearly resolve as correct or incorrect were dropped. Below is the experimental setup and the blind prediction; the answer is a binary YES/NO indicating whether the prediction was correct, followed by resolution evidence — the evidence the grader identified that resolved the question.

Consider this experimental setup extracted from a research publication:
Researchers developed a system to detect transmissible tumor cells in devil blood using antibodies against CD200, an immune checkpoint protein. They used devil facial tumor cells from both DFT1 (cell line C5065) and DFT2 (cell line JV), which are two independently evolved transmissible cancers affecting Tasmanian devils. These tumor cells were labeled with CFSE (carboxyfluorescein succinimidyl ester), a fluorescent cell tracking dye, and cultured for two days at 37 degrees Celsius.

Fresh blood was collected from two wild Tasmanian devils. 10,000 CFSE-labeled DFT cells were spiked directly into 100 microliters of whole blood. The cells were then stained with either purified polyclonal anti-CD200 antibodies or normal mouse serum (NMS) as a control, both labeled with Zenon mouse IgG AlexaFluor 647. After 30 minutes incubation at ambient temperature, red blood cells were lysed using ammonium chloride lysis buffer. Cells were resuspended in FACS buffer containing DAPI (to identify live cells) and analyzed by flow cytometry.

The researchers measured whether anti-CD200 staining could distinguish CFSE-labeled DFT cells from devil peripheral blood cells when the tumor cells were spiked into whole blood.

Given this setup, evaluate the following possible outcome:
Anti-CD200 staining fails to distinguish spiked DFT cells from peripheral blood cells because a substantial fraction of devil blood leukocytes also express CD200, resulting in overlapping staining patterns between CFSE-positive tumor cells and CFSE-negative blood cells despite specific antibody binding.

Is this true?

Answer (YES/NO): NO